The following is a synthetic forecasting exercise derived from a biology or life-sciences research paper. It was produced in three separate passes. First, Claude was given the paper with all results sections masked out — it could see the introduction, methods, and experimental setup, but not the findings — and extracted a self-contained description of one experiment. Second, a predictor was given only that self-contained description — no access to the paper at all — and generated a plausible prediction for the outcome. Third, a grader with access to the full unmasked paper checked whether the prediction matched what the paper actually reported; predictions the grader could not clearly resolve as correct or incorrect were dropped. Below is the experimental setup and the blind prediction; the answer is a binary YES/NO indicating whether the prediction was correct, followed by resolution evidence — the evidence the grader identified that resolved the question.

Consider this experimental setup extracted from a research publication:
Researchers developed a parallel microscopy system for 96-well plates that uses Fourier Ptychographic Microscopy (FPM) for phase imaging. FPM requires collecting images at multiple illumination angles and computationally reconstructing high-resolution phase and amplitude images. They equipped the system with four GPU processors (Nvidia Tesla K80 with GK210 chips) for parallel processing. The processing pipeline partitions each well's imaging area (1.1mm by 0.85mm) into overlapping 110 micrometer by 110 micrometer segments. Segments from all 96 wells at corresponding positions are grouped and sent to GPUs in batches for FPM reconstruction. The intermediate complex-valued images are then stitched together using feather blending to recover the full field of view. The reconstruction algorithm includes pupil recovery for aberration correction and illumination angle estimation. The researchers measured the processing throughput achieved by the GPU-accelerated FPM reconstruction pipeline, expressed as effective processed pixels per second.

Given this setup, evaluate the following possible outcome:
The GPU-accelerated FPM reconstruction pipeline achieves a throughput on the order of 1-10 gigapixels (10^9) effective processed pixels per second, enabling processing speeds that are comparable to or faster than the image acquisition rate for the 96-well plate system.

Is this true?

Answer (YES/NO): NO